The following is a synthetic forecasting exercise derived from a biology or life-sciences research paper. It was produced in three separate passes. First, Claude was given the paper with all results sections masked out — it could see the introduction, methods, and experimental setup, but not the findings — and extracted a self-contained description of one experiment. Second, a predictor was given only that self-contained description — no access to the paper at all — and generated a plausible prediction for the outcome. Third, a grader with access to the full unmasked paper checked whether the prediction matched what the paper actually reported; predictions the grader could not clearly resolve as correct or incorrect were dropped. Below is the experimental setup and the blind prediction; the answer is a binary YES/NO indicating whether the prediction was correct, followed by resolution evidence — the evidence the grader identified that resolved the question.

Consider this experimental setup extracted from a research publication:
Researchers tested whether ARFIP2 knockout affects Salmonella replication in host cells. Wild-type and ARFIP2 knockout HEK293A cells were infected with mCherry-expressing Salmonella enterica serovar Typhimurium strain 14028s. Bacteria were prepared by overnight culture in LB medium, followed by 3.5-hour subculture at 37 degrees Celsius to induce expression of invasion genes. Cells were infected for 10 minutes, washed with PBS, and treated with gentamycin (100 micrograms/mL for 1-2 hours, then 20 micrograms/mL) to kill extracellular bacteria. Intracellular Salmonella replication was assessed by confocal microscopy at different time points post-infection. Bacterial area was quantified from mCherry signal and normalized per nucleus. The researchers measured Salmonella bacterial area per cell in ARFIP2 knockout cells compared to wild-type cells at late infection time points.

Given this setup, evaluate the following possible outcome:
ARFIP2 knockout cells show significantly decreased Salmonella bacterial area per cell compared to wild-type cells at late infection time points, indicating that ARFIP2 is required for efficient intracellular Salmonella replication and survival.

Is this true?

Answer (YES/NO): YES